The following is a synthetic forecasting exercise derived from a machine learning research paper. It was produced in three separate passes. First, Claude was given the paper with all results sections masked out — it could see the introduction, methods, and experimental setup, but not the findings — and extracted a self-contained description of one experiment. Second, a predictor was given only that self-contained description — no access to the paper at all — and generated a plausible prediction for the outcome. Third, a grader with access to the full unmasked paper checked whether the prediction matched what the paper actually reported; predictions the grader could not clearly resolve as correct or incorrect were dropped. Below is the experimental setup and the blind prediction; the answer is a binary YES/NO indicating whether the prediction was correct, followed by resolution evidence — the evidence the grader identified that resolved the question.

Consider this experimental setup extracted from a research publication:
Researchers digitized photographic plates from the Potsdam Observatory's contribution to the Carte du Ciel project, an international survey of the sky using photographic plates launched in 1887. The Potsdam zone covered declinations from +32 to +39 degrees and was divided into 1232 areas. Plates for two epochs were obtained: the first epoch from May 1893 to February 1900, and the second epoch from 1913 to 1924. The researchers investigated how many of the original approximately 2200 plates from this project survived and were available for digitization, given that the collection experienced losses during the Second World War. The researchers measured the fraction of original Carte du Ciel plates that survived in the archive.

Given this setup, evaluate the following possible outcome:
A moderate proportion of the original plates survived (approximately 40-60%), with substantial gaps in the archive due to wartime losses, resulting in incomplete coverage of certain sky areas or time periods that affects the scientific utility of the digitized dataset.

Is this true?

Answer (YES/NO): YES